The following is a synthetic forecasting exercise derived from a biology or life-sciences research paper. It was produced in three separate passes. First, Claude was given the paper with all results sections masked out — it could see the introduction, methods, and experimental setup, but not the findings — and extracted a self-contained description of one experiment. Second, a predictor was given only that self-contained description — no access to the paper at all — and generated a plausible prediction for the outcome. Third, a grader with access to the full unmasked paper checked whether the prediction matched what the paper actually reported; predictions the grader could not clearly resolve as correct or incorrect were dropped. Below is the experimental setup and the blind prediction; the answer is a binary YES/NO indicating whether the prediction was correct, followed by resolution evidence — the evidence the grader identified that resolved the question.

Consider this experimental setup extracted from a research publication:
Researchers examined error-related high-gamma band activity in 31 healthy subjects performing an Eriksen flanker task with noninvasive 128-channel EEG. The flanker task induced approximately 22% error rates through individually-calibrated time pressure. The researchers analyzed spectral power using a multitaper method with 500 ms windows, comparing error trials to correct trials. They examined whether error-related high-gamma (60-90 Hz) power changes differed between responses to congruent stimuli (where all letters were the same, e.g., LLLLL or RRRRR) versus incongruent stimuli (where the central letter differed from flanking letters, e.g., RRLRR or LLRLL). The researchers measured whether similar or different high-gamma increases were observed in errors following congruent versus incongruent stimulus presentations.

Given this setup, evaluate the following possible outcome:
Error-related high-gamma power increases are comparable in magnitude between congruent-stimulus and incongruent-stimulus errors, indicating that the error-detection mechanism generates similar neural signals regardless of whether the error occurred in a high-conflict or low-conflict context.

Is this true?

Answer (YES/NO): YES